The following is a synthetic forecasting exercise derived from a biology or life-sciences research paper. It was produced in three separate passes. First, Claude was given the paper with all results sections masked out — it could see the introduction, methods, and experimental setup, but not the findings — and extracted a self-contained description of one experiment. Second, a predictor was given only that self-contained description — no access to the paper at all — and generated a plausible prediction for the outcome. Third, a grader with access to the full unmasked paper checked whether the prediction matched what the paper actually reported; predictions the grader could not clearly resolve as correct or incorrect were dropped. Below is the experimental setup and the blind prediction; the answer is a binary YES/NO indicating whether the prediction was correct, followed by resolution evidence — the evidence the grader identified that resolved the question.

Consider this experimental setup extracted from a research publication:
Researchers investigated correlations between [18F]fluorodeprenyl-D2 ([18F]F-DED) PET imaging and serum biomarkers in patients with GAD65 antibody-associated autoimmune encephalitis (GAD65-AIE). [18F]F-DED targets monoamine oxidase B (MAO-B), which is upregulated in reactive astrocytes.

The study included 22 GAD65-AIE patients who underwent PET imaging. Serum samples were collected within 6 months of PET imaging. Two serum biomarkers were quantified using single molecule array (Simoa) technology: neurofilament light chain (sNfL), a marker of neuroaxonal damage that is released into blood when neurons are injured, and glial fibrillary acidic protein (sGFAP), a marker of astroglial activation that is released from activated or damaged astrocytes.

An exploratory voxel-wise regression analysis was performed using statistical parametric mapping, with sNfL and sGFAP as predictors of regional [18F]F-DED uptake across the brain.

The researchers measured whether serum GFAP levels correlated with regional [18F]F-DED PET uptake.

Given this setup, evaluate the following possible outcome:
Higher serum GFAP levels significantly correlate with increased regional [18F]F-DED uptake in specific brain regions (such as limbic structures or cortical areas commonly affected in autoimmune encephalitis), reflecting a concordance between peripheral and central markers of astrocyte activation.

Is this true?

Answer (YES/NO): NO